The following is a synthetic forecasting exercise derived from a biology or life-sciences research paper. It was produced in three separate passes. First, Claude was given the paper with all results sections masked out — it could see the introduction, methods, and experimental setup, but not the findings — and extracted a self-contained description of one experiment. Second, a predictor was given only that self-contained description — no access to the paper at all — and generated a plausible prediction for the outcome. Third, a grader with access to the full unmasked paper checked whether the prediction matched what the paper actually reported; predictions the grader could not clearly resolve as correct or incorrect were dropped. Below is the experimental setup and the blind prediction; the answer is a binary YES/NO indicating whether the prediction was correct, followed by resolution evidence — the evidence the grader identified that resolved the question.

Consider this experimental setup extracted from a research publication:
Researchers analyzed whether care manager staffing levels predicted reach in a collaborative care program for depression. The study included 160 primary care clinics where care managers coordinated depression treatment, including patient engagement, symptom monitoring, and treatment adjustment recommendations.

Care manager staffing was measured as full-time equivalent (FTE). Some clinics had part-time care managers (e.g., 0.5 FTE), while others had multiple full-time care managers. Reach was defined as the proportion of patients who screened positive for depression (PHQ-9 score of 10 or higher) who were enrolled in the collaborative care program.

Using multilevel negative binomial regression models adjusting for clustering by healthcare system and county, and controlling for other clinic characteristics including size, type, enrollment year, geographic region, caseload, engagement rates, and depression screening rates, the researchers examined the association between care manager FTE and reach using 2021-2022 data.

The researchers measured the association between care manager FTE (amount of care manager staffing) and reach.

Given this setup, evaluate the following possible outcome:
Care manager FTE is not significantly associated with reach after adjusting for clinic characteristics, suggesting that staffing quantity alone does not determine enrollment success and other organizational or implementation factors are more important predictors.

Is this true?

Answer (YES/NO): NO